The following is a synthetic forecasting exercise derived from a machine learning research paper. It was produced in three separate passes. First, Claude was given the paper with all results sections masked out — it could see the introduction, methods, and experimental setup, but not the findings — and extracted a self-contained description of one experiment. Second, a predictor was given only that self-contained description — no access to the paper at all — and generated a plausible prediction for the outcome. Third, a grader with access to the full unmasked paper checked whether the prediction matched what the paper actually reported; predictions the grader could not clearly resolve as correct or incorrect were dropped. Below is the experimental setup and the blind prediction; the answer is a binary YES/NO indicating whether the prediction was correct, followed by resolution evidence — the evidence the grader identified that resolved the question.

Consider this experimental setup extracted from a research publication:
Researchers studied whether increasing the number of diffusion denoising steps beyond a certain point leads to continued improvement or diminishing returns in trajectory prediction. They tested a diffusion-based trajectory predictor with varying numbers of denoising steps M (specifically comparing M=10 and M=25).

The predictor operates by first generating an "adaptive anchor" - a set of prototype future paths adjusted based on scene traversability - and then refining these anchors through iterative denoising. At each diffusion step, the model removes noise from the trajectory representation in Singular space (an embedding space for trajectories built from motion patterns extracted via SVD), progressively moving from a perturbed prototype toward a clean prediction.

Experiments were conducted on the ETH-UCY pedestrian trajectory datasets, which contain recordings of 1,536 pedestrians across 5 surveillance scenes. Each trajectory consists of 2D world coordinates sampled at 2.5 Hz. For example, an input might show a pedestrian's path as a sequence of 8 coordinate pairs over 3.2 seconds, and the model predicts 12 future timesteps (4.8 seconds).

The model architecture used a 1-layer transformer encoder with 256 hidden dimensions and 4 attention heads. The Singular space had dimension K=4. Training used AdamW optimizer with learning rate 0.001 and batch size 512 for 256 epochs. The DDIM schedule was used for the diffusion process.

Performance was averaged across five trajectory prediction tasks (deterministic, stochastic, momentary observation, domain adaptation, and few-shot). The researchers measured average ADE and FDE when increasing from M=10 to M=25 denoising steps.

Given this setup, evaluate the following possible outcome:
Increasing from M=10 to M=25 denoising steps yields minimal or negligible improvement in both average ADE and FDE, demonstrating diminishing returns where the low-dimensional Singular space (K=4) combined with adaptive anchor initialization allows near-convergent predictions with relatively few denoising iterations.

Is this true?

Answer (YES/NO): YES